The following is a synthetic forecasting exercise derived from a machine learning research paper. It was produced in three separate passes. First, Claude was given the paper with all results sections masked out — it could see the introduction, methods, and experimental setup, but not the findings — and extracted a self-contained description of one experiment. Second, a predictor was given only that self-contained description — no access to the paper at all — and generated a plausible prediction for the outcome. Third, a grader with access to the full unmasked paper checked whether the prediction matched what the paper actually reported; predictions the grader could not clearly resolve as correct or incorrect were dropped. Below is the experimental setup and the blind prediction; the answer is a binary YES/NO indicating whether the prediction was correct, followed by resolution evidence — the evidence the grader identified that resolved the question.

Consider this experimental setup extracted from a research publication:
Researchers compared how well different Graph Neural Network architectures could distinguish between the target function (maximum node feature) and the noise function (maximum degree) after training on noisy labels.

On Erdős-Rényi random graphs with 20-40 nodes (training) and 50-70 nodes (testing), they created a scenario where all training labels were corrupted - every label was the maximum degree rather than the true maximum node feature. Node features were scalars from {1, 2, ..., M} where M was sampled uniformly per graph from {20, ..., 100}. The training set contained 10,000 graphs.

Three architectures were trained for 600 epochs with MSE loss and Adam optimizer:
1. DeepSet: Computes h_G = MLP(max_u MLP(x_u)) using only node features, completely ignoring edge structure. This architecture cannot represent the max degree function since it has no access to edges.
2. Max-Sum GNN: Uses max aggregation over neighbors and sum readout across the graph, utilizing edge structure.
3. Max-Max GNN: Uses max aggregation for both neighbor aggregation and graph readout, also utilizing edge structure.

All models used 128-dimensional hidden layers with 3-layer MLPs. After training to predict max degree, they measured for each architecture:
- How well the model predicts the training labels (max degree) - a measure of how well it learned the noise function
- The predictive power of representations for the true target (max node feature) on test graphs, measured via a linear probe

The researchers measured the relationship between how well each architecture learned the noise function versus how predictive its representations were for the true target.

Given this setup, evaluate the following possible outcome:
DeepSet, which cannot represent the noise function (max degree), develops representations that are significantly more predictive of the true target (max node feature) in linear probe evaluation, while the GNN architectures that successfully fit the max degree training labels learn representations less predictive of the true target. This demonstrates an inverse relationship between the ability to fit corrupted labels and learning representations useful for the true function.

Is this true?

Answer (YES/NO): NO